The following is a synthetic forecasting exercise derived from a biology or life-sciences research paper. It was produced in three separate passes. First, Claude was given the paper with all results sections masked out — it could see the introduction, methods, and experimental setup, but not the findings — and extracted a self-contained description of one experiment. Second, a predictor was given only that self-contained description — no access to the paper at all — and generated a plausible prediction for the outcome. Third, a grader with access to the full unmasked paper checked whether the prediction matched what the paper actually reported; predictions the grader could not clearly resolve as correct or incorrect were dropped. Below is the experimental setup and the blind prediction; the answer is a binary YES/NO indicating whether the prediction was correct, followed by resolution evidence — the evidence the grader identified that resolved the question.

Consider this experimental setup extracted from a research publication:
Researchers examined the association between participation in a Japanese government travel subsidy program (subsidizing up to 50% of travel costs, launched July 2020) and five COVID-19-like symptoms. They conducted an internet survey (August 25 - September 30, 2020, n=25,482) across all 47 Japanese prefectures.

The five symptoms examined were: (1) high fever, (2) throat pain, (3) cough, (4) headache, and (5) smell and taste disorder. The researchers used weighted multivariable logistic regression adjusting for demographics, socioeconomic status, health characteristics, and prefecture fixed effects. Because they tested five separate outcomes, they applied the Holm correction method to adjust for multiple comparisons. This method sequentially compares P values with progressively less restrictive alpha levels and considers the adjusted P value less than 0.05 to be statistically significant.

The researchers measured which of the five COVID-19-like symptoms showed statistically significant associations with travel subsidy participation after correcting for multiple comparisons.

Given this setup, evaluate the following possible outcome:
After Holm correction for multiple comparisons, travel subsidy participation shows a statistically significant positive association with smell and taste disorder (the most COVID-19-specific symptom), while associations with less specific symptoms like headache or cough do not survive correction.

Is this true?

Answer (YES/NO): NO